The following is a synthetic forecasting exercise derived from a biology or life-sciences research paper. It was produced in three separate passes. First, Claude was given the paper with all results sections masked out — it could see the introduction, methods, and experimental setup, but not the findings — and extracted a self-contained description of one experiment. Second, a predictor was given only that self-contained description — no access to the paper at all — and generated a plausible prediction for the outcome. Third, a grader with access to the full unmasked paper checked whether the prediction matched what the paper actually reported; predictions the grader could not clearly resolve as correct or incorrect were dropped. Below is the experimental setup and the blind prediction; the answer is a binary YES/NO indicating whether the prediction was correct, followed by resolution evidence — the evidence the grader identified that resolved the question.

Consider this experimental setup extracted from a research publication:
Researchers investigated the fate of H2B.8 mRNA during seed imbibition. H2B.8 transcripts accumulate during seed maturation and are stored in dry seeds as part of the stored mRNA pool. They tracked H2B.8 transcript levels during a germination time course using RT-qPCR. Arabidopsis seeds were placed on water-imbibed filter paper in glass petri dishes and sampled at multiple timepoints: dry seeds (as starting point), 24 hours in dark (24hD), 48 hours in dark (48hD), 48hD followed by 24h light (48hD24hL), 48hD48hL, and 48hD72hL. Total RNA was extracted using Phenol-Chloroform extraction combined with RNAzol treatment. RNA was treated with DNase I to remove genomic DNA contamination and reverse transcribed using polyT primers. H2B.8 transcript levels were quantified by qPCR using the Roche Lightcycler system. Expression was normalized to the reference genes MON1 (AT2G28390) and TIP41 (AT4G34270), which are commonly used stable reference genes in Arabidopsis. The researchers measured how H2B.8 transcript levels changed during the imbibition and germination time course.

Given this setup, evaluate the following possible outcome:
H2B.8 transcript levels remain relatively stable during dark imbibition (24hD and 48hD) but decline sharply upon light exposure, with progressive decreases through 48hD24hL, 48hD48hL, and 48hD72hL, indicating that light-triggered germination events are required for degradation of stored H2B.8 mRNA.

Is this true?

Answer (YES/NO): NO